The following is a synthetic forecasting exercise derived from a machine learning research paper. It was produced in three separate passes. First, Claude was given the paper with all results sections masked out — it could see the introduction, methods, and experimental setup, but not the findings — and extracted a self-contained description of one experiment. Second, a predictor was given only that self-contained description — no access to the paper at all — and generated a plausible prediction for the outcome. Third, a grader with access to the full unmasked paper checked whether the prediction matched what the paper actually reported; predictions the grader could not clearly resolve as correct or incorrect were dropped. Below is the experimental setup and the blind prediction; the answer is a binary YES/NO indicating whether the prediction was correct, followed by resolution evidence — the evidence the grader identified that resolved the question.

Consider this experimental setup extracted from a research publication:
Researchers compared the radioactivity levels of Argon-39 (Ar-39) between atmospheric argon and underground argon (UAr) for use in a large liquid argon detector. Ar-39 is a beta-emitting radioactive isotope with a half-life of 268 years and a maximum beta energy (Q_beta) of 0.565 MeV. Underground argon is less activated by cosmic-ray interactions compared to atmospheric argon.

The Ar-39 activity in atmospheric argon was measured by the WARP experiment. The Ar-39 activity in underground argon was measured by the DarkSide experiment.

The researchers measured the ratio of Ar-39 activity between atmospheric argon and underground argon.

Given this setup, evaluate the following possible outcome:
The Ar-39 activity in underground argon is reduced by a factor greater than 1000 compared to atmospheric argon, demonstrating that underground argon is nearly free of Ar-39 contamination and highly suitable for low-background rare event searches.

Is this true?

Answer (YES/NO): YES